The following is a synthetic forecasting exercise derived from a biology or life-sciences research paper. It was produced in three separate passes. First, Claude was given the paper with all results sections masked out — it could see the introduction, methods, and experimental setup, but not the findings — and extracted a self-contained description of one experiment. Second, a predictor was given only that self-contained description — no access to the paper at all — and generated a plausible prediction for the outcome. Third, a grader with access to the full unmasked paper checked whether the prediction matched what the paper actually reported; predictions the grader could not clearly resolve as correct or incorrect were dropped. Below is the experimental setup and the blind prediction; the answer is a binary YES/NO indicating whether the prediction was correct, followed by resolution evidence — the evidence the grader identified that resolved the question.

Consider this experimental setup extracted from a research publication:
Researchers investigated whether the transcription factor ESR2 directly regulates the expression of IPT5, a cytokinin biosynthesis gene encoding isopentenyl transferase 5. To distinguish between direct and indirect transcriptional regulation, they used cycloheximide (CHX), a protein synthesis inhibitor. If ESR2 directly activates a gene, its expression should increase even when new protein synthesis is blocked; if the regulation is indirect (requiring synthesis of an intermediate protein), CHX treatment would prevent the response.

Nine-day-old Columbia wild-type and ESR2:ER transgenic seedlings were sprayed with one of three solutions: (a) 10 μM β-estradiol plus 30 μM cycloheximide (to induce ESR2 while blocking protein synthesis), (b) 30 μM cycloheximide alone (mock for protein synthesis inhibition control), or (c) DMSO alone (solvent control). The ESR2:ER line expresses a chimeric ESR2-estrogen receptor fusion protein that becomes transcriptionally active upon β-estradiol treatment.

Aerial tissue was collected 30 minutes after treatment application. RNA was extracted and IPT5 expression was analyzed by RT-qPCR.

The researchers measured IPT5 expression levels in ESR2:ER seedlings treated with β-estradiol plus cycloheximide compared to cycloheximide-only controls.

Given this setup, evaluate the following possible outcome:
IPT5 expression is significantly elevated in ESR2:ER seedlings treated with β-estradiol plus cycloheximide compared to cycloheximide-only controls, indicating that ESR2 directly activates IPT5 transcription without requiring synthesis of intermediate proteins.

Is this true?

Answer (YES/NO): YES